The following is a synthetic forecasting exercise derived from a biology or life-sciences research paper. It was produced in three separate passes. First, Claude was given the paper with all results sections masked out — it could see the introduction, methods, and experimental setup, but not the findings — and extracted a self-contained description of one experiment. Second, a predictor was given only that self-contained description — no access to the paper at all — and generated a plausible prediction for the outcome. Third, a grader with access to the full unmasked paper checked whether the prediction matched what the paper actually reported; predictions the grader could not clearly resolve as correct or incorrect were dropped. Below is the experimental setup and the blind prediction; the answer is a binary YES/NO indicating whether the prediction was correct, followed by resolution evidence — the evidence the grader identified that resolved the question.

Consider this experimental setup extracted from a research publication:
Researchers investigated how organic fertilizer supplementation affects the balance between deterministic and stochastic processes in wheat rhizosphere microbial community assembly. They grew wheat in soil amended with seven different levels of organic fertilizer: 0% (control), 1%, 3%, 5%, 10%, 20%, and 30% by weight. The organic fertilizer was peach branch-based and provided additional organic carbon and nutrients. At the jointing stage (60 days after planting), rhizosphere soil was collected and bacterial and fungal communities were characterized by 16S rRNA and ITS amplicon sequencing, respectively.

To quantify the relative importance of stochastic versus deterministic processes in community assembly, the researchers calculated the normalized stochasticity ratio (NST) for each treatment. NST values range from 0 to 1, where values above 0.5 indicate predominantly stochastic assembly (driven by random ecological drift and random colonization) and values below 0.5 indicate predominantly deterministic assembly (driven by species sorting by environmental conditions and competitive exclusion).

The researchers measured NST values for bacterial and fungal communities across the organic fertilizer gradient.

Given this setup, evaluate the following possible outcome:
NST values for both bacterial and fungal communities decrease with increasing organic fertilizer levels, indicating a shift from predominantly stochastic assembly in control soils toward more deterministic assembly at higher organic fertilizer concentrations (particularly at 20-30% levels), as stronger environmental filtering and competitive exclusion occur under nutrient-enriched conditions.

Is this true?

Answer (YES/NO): NO